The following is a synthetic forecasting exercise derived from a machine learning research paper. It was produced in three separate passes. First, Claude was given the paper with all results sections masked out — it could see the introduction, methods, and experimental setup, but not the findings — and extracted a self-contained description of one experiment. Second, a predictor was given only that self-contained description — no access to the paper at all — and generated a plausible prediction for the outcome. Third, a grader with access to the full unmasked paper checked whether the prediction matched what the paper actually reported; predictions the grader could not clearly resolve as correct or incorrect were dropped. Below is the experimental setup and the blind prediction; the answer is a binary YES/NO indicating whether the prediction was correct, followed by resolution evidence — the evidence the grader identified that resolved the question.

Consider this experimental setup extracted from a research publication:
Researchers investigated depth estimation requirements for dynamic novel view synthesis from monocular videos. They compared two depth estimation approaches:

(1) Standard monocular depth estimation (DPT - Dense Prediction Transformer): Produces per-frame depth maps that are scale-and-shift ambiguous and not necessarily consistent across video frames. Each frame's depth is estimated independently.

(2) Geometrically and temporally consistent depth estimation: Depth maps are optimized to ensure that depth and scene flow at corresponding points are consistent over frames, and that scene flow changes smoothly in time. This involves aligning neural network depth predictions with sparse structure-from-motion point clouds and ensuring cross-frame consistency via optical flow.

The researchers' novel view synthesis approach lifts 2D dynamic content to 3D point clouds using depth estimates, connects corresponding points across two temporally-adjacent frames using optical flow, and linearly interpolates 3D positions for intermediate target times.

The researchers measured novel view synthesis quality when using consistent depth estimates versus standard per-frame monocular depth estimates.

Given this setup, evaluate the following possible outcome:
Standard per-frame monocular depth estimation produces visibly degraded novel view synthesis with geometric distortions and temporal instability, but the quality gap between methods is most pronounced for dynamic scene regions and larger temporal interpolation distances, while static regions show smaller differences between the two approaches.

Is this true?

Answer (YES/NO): NO